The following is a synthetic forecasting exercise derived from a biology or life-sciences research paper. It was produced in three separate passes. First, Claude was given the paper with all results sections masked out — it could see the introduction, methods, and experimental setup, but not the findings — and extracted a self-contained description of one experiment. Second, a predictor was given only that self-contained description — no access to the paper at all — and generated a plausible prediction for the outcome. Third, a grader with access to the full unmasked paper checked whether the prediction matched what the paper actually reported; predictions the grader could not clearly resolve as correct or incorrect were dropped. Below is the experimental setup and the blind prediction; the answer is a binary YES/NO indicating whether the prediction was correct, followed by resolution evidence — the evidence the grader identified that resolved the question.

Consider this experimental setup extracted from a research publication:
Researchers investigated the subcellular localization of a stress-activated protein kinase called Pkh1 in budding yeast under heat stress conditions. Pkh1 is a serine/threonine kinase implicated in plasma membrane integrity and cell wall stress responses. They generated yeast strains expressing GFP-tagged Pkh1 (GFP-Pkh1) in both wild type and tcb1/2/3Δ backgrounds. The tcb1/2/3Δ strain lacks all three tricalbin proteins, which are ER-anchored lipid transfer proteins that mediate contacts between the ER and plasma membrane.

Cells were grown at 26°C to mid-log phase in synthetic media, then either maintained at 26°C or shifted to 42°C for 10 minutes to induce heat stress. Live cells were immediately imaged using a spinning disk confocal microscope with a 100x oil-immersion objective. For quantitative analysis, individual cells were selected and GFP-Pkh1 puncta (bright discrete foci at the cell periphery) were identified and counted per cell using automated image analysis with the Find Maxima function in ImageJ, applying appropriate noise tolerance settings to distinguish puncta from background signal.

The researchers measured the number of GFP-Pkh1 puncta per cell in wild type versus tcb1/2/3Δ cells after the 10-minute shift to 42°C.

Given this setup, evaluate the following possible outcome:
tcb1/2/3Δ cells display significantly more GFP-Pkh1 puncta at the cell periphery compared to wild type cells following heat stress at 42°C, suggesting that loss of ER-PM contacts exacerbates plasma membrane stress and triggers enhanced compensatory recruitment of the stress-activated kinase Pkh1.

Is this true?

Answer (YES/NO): NO